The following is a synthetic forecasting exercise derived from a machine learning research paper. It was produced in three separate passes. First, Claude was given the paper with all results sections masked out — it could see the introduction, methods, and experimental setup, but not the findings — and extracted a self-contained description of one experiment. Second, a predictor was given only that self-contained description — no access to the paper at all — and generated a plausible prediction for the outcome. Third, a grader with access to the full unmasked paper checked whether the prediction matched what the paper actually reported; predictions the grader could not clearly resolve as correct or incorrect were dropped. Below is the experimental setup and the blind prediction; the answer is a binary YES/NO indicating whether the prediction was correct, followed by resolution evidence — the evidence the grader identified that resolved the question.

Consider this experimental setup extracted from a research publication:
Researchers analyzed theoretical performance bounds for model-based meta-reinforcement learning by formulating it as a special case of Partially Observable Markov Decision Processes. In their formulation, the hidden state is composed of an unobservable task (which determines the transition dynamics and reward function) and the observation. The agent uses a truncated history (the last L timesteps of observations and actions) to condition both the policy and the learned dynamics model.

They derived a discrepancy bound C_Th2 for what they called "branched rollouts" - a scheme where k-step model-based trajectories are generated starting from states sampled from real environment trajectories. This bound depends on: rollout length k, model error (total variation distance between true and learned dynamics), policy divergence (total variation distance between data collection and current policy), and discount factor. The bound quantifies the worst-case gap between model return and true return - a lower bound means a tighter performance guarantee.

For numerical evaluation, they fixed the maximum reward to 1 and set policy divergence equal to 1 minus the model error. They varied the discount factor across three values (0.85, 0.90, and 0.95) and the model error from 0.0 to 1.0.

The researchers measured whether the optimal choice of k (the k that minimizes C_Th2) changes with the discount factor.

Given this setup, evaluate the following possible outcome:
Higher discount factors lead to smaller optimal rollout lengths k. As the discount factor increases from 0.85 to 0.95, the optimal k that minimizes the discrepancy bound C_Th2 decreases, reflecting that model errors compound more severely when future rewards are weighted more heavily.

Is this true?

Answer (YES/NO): NO